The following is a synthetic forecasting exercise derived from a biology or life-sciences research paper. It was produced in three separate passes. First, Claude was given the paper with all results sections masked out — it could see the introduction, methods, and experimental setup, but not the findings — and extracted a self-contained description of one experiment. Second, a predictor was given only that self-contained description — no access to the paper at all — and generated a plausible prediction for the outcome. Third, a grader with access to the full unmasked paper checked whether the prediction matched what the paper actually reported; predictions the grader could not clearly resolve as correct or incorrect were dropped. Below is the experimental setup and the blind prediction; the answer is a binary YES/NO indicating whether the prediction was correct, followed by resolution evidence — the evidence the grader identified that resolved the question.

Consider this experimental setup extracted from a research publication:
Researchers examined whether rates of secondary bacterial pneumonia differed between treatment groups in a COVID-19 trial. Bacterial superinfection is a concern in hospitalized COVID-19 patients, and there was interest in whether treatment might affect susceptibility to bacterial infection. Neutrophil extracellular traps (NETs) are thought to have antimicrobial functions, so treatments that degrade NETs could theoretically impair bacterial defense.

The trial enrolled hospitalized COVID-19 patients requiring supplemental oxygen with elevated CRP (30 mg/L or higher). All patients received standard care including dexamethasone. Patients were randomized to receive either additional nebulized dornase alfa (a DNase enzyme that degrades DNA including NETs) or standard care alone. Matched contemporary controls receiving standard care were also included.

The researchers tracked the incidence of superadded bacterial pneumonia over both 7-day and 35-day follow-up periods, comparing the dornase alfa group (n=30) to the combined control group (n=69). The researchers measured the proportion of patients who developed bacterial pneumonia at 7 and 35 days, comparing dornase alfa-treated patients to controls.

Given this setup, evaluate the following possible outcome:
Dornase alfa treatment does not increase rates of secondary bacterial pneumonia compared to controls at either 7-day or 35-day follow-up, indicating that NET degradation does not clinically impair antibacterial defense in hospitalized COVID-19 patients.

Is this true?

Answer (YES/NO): YES